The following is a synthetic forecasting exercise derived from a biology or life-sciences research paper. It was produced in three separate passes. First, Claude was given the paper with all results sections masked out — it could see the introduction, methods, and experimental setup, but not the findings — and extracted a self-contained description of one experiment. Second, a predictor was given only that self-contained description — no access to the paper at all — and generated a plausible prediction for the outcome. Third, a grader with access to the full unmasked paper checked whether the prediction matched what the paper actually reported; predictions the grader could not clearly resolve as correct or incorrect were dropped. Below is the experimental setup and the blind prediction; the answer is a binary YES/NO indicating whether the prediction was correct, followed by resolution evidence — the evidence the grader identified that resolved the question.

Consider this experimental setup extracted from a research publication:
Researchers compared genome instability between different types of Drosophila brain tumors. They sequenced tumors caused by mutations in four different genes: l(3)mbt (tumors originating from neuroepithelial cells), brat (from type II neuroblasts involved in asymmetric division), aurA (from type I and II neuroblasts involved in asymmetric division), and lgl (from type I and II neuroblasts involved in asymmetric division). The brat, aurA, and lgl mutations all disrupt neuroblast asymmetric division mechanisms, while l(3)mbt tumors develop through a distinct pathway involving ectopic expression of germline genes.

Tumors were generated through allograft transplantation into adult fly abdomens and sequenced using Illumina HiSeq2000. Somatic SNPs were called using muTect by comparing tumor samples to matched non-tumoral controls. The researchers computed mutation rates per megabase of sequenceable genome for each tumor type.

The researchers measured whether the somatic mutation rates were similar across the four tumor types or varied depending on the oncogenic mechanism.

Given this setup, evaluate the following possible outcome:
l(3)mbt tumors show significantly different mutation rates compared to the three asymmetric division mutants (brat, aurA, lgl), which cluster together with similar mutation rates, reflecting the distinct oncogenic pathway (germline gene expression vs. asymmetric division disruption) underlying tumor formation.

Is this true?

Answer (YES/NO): NO